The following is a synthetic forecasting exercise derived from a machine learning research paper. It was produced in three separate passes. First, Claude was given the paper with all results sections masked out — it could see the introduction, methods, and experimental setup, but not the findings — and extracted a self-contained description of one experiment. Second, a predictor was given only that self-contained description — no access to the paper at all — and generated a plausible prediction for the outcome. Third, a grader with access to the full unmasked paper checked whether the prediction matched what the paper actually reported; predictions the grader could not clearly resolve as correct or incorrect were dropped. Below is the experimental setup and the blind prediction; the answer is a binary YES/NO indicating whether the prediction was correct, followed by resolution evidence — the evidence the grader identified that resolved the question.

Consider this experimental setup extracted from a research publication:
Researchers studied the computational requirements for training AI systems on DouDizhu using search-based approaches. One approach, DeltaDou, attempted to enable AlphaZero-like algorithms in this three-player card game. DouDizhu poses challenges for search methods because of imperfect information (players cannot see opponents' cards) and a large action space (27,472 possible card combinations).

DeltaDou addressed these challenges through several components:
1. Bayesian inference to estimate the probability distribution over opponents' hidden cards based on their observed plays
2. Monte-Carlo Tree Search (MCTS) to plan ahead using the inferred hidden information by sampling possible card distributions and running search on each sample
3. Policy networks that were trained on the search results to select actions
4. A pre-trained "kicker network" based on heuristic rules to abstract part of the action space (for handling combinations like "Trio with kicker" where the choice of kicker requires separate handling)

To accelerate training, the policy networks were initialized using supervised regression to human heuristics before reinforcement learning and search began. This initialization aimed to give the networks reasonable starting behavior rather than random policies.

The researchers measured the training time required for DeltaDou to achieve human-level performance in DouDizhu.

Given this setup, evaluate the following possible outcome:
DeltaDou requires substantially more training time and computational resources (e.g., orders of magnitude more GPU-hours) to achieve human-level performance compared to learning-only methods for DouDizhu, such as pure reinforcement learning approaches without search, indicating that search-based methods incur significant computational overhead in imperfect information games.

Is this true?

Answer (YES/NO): YES